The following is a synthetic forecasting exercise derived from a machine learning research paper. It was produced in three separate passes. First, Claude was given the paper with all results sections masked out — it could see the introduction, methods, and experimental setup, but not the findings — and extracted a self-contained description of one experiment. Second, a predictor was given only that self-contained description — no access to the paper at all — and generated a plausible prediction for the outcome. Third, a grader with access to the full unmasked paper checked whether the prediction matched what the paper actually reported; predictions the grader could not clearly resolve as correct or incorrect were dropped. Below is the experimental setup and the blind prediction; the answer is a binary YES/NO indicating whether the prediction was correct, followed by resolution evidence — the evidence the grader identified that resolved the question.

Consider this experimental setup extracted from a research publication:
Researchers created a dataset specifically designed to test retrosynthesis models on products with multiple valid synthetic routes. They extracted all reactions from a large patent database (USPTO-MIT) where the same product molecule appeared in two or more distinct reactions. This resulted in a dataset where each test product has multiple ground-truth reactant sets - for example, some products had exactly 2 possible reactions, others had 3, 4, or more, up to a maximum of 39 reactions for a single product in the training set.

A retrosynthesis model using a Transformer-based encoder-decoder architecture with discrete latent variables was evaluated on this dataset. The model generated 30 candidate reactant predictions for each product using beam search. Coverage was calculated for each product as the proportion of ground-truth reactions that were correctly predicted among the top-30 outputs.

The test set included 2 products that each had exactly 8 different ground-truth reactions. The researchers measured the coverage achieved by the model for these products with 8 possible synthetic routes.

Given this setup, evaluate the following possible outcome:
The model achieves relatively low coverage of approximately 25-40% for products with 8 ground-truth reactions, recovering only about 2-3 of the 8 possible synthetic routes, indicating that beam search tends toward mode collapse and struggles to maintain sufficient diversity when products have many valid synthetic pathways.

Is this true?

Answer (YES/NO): NO